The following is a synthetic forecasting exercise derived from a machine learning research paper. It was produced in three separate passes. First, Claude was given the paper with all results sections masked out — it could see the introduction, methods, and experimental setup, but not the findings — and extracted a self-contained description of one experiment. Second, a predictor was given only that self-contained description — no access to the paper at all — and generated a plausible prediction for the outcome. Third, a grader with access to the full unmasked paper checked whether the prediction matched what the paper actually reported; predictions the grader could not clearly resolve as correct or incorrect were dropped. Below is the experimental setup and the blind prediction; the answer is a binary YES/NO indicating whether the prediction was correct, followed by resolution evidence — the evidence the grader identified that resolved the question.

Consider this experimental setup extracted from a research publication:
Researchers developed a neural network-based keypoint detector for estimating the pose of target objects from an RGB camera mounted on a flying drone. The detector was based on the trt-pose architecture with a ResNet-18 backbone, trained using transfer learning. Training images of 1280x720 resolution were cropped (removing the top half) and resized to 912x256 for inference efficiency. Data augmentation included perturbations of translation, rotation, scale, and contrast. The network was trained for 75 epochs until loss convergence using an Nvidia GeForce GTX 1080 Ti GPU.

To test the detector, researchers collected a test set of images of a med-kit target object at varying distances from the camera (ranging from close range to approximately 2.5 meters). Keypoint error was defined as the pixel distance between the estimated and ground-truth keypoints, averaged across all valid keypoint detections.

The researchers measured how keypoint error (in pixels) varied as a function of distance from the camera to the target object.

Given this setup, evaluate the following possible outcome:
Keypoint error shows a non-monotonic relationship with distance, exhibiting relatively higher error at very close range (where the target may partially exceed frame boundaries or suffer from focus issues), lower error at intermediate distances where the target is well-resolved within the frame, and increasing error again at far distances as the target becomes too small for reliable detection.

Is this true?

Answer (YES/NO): NO